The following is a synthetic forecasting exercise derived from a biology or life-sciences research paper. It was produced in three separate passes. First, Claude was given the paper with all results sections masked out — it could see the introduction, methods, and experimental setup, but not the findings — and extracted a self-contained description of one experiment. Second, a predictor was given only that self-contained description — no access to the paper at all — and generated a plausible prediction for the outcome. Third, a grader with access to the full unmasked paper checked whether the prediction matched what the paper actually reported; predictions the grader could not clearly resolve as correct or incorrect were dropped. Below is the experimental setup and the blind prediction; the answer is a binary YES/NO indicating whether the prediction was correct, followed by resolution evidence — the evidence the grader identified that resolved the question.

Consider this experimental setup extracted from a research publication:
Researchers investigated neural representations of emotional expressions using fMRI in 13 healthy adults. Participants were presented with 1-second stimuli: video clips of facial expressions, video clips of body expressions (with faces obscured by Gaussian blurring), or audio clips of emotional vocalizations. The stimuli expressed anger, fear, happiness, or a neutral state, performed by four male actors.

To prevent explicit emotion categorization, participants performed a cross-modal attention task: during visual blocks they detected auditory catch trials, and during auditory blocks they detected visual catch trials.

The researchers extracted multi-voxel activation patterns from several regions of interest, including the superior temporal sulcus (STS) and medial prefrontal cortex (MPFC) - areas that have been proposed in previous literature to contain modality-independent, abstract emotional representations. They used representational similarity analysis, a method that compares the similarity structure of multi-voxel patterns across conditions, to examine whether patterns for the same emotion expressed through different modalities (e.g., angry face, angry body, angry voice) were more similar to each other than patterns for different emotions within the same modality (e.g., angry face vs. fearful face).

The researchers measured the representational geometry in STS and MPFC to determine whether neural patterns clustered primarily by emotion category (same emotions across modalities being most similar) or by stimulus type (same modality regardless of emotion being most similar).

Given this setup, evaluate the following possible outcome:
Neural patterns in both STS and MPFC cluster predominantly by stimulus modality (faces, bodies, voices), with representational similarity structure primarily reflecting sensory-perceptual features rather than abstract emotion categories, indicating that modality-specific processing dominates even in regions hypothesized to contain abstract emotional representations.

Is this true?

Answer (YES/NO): YES